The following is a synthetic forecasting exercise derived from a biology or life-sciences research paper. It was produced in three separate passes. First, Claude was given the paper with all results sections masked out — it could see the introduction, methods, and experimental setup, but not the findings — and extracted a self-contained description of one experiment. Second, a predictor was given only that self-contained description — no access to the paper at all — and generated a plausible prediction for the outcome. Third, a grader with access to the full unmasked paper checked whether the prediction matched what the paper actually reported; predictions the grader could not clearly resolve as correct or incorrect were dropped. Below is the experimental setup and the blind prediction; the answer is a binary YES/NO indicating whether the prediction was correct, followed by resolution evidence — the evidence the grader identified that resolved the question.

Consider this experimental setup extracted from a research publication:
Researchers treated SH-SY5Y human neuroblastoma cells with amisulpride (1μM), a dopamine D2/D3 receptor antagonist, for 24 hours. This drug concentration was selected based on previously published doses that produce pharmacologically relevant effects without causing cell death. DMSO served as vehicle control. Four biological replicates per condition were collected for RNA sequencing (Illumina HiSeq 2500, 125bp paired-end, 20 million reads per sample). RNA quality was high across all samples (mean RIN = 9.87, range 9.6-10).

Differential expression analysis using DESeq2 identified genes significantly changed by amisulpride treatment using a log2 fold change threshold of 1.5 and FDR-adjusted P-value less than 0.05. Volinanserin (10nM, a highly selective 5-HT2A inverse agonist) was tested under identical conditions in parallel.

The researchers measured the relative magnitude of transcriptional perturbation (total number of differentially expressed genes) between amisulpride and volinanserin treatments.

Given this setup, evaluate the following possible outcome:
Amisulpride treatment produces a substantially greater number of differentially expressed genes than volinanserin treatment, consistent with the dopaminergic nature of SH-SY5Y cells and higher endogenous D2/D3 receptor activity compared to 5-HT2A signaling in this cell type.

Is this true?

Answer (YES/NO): NO